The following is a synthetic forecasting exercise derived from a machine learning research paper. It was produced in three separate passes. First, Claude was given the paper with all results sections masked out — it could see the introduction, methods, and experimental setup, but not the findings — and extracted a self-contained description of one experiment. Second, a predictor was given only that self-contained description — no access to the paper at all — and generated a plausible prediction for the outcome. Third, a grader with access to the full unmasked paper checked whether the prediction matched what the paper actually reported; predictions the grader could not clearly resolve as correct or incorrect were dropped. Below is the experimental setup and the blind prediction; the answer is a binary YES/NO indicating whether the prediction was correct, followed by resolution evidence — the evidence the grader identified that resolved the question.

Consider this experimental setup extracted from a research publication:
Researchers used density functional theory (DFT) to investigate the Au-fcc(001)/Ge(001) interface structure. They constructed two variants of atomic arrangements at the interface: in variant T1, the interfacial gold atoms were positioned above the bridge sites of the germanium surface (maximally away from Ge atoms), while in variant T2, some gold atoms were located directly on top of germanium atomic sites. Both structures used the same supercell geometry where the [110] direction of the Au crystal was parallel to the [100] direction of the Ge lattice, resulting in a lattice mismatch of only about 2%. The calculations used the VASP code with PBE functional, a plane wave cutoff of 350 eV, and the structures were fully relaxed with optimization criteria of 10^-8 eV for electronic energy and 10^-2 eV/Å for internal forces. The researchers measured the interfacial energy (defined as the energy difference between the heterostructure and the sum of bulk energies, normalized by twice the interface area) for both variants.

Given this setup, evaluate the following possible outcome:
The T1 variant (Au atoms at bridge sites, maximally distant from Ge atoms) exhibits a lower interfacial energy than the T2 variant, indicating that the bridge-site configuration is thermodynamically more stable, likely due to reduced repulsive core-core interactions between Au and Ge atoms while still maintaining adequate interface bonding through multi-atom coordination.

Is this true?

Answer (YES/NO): YES